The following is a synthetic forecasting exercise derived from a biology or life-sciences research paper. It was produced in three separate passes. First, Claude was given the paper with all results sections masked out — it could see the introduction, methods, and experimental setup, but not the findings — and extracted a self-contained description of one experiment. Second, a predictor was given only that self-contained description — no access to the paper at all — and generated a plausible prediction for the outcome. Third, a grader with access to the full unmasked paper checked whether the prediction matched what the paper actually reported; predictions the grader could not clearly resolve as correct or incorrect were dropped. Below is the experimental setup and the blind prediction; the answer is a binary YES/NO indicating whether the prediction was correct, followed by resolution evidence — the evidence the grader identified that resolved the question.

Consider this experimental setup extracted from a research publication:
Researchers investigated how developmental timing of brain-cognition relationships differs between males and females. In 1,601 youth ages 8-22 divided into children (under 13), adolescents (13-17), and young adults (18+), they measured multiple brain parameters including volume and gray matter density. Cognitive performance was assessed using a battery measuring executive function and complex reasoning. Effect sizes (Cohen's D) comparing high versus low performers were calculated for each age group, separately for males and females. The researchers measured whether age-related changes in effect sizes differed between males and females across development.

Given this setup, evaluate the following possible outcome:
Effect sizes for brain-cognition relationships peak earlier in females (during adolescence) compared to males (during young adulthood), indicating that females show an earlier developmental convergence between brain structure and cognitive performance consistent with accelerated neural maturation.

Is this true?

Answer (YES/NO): NO